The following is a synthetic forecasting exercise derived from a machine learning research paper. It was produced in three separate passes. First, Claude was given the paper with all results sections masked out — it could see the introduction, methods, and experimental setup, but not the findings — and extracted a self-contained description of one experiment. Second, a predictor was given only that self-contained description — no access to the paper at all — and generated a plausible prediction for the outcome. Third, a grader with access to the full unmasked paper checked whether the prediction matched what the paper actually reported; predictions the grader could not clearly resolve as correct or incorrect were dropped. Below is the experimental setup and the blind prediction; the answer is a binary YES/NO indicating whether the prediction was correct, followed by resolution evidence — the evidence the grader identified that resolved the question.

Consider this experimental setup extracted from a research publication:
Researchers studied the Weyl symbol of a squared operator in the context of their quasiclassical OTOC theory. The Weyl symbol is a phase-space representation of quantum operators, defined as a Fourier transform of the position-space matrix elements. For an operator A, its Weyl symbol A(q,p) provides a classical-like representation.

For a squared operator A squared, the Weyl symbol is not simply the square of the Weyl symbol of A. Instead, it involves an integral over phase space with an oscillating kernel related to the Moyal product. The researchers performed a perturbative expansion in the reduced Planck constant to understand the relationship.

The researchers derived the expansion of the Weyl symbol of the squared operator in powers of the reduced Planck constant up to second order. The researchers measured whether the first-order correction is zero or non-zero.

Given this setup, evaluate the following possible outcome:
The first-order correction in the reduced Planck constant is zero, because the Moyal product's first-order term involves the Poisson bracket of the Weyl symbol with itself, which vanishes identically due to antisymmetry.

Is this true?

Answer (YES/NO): YES